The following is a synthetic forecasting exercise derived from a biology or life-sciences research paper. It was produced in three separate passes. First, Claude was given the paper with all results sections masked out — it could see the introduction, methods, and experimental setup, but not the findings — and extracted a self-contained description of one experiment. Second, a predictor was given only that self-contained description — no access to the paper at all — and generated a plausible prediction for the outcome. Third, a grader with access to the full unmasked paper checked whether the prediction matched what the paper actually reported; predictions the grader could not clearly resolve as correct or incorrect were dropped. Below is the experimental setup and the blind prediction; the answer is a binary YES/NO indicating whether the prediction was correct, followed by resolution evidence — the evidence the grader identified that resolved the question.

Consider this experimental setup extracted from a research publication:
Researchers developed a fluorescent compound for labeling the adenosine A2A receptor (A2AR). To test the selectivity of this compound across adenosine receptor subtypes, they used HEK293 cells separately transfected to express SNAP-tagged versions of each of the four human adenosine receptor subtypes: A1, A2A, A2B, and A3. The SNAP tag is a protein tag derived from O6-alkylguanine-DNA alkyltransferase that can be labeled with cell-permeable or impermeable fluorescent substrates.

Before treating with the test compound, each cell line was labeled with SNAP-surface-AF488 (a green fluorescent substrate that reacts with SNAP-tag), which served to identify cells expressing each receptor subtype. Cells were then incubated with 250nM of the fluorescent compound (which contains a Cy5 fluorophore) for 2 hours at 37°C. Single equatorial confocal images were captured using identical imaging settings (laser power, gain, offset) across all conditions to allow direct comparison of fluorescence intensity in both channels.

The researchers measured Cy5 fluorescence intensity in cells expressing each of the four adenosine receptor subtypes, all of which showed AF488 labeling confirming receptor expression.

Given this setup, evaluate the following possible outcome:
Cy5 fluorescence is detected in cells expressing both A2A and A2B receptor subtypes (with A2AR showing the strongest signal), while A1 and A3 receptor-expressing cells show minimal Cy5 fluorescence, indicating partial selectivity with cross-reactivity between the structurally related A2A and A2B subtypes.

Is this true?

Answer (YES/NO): NO